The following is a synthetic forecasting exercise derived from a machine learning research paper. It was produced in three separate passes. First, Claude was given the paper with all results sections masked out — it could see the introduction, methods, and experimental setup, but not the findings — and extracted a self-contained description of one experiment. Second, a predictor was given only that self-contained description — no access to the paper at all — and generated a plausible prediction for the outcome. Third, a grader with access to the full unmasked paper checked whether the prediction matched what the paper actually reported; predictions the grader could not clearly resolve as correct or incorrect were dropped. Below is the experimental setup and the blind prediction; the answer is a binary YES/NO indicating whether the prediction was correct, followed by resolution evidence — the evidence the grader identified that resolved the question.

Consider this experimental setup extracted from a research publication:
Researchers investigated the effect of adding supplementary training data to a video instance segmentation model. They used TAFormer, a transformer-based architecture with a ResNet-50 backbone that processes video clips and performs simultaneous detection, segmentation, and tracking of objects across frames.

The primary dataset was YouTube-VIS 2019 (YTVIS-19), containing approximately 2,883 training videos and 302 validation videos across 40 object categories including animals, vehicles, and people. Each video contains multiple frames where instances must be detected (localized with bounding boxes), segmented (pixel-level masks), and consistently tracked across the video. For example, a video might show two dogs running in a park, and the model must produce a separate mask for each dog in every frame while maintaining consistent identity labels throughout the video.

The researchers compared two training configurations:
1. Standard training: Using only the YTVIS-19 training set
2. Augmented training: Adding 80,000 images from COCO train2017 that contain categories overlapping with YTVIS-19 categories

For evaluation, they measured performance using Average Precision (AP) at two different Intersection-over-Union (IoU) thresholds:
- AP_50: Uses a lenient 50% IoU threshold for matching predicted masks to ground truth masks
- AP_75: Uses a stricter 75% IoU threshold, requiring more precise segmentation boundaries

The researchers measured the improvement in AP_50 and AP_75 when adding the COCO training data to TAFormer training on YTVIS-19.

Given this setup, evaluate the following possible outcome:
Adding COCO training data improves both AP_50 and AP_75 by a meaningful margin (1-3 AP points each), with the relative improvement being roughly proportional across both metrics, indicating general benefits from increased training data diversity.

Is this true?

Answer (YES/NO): NO